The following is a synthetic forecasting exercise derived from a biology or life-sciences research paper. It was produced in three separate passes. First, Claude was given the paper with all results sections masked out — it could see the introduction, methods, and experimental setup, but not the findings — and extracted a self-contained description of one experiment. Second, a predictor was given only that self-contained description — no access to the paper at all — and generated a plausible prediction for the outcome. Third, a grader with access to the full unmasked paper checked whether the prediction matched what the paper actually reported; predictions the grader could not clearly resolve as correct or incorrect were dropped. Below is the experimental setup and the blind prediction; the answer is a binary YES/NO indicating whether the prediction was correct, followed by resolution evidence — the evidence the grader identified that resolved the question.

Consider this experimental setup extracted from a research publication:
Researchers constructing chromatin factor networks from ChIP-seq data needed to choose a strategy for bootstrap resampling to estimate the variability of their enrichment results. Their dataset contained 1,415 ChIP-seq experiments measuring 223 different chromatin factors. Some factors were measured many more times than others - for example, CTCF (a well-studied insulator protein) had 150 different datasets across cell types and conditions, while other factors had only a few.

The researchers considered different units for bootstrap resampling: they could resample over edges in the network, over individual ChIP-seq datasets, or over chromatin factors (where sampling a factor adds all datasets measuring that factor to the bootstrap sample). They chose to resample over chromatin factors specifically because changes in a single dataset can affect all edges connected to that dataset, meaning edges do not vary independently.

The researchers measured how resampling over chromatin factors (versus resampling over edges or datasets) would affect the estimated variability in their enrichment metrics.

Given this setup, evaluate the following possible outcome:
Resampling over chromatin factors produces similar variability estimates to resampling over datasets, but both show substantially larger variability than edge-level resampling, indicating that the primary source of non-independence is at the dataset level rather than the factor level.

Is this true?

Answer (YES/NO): NO